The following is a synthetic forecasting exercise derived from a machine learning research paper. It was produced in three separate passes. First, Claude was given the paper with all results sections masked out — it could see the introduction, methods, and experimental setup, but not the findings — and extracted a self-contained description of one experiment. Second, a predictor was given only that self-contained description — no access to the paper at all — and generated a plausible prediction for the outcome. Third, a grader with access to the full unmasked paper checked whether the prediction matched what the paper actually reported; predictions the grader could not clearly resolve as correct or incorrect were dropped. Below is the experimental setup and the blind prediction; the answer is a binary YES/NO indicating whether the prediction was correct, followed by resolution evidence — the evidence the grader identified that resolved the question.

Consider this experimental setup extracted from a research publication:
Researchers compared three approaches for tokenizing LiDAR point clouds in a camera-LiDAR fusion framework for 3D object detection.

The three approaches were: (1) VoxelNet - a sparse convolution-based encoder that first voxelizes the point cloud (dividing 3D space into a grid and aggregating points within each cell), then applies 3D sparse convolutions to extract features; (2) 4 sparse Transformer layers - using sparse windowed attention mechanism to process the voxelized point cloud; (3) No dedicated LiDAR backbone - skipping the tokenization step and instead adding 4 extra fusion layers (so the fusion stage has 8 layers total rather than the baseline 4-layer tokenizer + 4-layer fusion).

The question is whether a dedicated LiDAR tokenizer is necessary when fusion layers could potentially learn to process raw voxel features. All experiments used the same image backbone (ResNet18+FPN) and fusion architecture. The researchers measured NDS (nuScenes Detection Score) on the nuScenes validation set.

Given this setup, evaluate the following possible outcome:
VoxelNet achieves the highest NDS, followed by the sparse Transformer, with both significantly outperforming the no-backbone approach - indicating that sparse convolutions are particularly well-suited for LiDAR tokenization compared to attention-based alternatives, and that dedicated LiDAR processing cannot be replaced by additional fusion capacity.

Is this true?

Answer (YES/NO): NO